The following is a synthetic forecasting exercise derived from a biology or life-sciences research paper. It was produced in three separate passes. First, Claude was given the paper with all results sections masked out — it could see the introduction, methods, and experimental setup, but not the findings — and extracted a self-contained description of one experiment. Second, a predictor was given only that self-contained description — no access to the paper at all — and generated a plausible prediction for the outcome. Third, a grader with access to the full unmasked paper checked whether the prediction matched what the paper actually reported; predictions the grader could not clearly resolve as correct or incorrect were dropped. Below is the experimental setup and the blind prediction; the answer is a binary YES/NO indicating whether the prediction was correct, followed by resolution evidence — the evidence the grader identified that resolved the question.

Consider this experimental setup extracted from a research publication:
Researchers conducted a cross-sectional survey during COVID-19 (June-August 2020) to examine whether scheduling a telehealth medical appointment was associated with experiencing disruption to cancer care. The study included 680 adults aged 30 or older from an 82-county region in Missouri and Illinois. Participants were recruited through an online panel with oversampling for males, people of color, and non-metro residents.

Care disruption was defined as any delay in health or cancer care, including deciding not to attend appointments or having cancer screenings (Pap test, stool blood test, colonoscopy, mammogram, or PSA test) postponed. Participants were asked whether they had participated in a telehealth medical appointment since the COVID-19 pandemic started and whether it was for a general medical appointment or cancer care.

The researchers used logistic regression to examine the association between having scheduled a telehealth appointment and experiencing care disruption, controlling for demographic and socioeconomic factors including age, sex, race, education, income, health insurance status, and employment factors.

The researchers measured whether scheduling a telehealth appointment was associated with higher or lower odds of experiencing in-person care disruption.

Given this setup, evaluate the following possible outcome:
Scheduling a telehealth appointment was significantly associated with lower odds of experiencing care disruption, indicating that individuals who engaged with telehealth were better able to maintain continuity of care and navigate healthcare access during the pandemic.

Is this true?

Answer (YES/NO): NO